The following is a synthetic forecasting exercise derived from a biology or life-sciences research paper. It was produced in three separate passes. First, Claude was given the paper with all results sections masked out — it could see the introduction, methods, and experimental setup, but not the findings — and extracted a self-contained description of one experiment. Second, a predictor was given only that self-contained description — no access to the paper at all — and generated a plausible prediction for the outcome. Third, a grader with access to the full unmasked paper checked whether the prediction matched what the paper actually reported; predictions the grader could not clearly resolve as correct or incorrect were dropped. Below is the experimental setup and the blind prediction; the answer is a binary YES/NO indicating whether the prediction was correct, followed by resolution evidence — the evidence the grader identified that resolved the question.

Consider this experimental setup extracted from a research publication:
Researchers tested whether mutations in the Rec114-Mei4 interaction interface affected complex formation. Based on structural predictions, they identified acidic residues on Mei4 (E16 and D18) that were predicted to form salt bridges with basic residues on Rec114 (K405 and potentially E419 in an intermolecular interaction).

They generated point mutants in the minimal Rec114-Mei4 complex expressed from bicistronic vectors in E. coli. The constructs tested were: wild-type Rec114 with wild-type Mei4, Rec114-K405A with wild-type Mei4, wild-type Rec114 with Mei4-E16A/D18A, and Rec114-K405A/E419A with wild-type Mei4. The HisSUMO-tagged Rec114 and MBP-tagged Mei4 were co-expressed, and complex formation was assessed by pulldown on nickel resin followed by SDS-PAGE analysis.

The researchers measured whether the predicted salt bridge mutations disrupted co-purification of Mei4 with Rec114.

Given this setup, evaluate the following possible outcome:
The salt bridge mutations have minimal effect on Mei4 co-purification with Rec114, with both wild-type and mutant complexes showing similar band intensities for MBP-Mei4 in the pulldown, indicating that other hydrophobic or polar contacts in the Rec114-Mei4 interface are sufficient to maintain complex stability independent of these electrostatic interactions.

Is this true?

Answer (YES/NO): NO